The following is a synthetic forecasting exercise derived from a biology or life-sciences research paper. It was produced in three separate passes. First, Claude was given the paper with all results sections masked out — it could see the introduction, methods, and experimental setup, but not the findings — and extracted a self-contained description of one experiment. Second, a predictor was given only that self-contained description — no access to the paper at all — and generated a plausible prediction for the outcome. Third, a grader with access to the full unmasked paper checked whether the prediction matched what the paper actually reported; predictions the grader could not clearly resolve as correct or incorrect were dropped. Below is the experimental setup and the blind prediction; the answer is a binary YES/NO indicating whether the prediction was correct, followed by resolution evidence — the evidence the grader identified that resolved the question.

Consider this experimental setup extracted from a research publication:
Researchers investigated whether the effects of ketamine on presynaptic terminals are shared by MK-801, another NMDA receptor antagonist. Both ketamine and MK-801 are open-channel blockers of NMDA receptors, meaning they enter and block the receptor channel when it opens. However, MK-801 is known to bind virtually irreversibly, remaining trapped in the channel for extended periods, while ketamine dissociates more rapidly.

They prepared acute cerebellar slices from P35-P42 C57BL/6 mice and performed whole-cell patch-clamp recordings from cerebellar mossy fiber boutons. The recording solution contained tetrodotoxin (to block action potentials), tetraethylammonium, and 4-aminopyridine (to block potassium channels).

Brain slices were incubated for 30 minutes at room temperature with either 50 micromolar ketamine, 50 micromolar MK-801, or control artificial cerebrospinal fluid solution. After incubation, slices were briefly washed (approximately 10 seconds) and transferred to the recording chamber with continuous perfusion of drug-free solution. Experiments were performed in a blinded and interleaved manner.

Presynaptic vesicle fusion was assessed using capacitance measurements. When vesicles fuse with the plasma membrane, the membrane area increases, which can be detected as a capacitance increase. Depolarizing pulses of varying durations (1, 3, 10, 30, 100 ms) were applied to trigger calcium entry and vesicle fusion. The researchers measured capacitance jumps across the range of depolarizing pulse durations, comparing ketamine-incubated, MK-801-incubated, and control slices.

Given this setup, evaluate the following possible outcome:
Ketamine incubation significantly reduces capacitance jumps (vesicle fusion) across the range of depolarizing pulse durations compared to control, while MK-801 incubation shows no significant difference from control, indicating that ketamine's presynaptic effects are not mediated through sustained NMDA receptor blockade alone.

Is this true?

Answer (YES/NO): NO